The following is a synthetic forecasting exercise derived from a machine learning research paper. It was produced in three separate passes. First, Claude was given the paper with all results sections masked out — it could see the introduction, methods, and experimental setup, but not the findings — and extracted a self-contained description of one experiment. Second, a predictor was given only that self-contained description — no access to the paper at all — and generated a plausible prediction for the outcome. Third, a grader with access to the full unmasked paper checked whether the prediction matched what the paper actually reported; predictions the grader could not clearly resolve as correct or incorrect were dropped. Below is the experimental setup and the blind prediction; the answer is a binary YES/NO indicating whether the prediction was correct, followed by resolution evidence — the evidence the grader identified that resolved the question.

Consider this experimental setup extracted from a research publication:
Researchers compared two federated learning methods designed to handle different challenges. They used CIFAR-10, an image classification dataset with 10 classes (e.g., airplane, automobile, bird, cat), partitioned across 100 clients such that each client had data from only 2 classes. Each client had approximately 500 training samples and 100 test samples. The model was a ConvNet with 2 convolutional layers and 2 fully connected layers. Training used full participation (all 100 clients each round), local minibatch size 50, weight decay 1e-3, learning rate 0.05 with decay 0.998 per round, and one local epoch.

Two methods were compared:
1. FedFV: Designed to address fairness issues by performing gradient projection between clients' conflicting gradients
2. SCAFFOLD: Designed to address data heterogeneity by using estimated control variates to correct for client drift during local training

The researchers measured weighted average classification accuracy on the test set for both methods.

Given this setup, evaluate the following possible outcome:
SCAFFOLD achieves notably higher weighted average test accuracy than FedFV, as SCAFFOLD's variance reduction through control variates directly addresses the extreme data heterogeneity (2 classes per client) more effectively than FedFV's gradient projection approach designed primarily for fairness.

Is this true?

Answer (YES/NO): YES